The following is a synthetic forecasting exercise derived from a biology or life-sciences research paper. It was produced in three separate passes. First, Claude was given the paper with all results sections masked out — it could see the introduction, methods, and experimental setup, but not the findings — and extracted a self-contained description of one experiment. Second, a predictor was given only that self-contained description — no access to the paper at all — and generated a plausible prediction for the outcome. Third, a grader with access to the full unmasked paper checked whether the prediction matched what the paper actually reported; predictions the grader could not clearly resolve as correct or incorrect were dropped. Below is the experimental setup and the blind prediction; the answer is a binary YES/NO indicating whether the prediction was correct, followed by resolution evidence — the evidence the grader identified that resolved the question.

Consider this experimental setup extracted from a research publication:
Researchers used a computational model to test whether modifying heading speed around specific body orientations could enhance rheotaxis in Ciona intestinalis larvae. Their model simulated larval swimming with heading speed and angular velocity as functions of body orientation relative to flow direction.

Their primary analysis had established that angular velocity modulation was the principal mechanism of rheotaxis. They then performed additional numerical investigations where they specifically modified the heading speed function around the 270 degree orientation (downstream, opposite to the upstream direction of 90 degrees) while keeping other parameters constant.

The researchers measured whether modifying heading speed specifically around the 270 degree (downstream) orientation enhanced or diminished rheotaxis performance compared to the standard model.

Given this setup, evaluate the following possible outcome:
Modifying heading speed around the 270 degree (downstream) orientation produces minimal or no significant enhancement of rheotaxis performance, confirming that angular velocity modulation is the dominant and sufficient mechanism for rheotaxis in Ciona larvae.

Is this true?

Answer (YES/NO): NO